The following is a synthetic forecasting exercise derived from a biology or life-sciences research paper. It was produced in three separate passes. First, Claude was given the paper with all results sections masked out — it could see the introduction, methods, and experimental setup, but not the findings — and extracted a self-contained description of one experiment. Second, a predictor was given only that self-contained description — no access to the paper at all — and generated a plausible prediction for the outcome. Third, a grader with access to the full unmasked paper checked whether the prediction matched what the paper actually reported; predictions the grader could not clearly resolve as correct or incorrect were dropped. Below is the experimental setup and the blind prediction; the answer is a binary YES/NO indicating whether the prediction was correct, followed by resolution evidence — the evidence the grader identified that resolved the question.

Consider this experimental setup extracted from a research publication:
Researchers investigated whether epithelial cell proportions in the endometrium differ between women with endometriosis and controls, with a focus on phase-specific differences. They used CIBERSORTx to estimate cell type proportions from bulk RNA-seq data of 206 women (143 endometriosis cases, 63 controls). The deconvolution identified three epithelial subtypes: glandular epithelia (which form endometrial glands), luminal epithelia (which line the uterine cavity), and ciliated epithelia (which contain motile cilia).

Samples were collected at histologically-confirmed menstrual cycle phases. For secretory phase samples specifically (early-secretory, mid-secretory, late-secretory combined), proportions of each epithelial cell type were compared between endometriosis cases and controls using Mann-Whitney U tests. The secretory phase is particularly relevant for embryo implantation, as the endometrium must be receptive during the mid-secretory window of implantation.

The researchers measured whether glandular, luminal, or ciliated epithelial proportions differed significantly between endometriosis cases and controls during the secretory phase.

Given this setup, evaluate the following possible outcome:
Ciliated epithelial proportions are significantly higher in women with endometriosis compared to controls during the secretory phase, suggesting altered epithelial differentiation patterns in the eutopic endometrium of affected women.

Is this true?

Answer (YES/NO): NO